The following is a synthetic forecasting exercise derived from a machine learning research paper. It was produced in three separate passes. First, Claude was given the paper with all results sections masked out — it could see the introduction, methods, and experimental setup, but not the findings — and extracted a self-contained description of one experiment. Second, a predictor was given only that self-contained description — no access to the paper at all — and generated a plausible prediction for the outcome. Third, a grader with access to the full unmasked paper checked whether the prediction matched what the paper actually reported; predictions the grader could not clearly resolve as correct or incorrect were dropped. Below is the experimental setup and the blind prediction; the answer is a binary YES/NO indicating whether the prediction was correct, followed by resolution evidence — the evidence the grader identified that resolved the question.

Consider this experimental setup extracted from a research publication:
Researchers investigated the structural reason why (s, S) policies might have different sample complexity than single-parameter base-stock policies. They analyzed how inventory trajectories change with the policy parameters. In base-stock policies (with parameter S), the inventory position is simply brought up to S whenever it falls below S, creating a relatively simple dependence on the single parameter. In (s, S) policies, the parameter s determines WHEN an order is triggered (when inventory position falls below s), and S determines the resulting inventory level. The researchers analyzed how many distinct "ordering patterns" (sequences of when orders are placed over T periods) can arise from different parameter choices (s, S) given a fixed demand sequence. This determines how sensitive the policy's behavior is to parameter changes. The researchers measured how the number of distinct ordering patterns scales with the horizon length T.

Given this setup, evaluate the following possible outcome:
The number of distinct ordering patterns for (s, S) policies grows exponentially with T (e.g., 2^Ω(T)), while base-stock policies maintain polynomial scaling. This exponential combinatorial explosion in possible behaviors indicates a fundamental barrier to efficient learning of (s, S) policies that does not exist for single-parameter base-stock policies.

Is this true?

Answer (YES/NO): NO